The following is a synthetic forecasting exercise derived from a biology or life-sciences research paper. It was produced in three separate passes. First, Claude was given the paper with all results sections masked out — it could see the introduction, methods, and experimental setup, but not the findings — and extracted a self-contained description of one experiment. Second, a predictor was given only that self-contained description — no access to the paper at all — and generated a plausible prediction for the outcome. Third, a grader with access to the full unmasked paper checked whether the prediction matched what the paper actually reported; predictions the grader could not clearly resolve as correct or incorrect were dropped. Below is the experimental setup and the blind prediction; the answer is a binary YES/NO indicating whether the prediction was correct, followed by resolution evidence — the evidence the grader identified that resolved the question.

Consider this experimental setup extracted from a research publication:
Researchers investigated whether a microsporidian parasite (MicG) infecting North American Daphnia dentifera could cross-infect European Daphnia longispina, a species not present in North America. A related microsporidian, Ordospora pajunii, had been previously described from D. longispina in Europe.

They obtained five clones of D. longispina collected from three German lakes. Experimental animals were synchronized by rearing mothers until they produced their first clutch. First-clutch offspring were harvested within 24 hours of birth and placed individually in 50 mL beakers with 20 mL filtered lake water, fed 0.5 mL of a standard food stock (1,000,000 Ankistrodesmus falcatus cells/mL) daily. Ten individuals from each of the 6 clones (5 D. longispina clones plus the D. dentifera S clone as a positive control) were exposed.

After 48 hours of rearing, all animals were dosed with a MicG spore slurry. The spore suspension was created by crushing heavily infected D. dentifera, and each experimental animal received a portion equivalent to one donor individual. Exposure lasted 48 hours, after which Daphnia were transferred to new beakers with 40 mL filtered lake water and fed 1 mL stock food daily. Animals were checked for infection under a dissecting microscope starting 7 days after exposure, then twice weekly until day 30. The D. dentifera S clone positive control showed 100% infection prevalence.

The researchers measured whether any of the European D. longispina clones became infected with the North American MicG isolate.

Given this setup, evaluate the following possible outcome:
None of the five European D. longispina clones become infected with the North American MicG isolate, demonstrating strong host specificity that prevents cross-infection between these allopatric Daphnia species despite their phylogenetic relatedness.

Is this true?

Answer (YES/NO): NO